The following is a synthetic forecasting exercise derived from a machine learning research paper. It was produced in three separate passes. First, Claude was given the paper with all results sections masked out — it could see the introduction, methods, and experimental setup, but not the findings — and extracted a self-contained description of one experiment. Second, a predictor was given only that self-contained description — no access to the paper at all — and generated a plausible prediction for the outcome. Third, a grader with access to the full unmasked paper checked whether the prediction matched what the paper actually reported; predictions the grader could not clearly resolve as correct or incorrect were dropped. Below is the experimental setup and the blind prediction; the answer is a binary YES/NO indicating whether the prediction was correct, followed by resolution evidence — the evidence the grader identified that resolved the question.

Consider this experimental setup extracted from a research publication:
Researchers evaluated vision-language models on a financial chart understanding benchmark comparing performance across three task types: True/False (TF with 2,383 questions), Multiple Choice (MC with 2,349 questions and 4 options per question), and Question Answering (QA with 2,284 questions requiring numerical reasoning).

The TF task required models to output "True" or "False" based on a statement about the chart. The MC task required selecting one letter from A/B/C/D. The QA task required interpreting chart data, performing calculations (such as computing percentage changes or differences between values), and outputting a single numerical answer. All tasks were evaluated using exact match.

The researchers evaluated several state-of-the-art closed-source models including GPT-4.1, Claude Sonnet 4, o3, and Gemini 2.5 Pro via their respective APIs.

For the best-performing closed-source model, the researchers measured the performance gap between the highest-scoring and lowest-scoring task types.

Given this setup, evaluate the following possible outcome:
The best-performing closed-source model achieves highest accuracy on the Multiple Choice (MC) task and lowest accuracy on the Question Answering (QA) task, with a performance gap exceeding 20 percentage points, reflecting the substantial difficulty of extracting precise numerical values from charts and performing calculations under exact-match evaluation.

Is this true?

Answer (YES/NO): NO